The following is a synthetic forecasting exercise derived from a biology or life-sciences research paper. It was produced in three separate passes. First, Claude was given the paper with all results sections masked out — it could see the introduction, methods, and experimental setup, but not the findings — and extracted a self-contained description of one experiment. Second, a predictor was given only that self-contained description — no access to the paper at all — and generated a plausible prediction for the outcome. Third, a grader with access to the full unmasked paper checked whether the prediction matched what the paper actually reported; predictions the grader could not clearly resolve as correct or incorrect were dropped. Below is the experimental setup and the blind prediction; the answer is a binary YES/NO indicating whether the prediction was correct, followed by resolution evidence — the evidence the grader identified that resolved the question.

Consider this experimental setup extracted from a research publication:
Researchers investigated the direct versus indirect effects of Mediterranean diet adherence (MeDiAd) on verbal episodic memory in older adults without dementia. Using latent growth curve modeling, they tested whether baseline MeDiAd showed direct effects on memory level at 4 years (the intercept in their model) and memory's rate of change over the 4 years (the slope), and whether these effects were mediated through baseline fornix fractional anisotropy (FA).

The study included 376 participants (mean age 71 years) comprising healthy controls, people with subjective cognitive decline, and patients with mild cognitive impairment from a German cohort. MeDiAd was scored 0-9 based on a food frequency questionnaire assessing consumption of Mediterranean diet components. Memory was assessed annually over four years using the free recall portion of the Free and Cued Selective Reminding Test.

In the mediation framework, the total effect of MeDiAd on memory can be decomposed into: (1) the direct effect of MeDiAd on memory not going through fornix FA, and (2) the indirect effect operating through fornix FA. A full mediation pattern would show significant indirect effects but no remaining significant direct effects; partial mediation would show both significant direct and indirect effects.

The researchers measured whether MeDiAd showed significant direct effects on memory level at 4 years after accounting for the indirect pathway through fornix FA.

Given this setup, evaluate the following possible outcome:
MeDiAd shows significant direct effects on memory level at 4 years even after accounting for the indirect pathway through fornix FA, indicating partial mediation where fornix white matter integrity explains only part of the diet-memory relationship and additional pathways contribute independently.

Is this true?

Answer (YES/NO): YES